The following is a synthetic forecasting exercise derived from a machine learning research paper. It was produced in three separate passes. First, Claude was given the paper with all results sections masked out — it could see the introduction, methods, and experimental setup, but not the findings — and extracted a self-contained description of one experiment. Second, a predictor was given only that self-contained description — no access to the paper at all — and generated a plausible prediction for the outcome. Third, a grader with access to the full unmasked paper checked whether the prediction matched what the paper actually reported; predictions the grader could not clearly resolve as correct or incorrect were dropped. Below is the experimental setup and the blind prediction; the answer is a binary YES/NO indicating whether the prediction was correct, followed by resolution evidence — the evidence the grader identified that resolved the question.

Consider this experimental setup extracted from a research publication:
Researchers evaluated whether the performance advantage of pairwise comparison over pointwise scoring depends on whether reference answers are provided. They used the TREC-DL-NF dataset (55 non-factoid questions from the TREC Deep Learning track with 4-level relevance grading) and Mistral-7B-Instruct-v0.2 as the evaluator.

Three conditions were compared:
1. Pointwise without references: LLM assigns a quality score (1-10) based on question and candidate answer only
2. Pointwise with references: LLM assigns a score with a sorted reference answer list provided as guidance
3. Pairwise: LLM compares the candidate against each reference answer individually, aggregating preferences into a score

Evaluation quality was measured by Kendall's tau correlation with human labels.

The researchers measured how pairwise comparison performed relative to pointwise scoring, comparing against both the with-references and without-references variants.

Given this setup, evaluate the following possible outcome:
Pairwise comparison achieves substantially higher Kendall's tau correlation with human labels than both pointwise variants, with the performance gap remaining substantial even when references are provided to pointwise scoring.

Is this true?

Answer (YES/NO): NO